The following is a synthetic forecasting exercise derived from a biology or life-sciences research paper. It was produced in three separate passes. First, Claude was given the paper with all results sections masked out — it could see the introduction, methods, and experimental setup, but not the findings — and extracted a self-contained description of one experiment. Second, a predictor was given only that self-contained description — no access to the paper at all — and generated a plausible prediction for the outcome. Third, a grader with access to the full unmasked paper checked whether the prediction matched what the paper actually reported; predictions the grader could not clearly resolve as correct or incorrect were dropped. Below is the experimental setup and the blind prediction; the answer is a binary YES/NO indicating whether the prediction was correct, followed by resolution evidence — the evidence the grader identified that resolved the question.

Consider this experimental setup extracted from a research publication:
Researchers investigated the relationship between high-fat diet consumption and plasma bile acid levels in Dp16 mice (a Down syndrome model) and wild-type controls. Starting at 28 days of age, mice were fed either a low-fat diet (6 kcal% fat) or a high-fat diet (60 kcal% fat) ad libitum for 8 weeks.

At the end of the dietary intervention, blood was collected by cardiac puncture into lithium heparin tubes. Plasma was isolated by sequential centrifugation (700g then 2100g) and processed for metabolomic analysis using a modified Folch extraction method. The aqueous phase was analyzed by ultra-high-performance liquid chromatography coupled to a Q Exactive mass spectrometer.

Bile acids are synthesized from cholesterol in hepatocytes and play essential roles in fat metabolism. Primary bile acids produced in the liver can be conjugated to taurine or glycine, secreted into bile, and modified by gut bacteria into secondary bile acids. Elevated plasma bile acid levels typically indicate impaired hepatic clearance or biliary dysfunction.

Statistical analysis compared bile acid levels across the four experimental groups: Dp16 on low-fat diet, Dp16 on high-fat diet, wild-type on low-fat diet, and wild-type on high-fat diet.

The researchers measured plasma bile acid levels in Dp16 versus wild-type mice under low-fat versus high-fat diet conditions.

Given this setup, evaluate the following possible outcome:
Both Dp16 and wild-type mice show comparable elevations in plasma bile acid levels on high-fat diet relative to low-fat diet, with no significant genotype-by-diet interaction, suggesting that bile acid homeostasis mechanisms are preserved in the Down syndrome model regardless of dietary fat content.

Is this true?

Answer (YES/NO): NO